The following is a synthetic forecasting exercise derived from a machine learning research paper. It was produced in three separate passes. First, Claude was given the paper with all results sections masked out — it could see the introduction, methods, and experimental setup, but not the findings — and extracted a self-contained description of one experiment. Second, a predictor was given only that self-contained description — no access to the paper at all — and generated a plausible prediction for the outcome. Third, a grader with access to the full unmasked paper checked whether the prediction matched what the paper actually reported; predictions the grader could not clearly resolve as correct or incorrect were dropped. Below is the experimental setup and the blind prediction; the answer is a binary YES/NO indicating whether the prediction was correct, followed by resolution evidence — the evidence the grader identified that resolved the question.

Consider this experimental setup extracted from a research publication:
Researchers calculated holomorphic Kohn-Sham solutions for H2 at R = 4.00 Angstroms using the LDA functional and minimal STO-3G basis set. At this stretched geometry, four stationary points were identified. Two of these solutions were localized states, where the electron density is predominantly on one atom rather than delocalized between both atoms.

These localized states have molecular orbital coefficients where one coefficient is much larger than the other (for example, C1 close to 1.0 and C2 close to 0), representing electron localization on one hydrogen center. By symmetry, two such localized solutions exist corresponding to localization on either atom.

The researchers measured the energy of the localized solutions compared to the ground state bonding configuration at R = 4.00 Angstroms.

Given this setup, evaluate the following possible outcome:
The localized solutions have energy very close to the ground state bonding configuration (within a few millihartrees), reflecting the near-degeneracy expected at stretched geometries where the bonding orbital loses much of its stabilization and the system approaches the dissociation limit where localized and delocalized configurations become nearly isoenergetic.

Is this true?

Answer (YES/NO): NO